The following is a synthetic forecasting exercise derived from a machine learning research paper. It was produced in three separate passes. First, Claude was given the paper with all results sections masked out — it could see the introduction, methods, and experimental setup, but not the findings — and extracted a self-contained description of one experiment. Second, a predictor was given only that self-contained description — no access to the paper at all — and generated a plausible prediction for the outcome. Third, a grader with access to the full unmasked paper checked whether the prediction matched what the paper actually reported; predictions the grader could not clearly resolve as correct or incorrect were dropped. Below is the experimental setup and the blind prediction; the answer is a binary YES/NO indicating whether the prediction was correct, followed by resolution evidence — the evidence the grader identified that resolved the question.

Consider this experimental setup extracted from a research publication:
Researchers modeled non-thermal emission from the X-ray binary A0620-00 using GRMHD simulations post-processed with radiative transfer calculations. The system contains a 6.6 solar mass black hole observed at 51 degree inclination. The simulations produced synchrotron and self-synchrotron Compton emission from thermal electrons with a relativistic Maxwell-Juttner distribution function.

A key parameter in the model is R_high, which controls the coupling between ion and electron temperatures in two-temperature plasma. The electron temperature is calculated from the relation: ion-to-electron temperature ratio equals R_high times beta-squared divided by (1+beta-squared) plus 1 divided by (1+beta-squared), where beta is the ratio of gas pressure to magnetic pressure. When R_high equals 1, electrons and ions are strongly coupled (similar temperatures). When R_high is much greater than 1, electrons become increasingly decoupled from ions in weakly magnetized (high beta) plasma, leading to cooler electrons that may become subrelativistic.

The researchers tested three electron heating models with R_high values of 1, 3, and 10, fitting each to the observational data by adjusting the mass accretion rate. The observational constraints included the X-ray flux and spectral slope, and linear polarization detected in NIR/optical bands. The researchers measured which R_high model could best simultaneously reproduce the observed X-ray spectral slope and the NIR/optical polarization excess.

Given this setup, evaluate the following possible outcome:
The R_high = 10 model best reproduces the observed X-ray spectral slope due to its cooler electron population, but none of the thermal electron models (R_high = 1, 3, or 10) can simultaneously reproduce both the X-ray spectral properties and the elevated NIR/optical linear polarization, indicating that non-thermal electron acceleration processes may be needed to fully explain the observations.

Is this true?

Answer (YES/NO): NO